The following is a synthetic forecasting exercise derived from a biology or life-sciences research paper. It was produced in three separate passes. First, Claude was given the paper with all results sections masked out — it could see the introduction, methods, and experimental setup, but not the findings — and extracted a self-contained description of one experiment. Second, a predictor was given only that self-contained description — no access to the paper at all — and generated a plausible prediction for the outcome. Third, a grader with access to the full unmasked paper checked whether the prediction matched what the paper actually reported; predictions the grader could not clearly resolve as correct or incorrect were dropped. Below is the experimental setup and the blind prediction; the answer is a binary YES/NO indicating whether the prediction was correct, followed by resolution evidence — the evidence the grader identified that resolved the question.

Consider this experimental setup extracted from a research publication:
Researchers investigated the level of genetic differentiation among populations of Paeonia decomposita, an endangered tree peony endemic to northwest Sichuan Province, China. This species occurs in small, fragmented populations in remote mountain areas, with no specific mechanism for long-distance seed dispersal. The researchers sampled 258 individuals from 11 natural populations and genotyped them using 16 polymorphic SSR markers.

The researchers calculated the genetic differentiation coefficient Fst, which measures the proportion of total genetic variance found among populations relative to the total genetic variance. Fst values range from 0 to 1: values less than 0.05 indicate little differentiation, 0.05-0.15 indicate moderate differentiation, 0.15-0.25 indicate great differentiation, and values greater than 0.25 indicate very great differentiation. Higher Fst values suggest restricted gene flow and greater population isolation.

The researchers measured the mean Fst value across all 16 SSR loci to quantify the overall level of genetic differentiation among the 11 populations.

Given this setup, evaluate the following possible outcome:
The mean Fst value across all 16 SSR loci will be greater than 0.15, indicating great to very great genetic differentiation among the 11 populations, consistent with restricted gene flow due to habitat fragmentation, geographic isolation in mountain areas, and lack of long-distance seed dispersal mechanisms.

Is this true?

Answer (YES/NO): NO